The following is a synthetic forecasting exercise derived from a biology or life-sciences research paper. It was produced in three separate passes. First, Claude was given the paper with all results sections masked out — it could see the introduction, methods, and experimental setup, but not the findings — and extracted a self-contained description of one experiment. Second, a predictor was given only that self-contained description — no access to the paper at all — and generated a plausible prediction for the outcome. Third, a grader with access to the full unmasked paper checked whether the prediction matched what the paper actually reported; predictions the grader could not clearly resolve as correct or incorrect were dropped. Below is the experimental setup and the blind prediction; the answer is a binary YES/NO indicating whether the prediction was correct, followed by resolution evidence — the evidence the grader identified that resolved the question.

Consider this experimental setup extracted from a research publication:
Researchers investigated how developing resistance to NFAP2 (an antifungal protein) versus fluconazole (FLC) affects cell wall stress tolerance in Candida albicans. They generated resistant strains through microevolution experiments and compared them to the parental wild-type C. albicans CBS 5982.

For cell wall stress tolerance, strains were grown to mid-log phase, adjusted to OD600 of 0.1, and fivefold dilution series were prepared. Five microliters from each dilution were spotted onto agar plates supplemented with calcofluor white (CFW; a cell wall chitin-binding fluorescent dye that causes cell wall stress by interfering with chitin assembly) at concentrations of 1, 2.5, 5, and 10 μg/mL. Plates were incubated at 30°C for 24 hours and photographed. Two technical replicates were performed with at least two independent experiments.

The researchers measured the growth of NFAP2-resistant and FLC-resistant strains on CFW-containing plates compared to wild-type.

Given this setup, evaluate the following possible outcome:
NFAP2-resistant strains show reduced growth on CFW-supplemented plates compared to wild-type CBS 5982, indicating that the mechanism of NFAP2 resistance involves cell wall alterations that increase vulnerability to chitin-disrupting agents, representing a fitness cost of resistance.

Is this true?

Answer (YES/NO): NO